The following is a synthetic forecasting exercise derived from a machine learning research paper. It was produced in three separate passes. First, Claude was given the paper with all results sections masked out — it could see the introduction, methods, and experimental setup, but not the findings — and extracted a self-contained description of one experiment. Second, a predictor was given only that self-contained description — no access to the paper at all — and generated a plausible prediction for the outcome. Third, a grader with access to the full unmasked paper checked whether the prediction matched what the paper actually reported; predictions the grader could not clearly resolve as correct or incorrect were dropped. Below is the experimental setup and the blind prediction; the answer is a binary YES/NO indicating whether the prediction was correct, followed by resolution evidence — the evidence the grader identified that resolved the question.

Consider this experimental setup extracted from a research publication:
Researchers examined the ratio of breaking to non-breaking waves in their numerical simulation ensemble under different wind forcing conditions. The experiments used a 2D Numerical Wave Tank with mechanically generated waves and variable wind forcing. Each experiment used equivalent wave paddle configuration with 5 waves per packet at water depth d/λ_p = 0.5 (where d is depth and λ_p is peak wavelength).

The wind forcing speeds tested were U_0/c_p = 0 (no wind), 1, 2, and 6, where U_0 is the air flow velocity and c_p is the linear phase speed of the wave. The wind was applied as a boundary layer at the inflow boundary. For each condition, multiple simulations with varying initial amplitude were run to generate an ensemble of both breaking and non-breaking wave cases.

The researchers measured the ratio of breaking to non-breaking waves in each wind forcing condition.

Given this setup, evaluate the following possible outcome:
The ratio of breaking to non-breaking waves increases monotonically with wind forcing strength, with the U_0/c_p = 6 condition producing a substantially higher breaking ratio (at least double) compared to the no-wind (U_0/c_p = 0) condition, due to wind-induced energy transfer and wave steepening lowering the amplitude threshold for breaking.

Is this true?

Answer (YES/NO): NO